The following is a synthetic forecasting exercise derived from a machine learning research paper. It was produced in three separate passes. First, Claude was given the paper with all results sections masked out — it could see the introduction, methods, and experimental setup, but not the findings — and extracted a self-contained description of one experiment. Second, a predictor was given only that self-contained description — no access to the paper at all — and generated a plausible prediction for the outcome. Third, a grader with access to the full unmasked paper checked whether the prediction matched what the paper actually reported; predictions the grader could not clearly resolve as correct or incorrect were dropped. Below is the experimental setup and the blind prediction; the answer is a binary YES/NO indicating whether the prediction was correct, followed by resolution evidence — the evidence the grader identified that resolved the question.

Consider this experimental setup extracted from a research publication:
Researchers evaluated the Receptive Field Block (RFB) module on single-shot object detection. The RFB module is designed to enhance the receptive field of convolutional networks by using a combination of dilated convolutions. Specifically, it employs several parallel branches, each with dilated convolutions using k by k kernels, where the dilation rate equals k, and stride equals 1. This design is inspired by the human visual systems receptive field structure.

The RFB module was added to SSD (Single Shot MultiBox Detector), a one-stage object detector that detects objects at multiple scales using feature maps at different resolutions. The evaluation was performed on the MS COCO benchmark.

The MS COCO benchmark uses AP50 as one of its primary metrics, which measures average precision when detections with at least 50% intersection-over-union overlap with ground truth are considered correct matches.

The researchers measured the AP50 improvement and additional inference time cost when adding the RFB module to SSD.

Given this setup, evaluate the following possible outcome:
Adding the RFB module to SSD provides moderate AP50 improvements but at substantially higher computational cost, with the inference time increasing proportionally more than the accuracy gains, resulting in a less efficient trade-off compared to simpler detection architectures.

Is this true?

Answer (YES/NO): NO